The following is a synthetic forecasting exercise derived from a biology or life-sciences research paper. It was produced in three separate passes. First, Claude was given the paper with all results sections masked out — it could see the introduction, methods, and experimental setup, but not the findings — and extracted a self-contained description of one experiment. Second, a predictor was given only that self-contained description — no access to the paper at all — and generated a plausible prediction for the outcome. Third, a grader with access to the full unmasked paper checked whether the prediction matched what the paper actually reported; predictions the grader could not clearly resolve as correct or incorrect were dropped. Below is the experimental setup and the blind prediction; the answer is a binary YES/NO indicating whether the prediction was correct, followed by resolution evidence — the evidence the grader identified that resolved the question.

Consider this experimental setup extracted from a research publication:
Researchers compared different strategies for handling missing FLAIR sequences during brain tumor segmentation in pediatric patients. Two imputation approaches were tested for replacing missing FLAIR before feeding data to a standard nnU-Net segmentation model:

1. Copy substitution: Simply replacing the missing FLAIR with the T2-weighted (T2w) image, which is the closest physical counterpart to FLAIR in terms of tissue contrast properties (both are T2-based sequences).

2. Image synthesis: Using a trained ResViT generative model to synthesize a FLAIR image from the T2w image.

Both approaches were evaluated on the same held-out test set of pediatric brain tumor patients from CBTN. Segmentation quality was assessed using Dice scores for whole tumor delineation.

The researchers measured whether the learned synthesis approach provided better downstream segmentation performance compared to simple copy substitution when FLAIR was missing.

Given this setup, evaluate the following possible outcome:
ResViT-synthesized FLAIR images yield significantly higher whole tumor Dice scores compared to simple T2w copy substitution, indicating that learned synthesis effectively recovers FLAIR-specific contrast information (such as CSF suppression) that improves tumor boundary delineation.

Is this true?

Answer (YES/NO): YES